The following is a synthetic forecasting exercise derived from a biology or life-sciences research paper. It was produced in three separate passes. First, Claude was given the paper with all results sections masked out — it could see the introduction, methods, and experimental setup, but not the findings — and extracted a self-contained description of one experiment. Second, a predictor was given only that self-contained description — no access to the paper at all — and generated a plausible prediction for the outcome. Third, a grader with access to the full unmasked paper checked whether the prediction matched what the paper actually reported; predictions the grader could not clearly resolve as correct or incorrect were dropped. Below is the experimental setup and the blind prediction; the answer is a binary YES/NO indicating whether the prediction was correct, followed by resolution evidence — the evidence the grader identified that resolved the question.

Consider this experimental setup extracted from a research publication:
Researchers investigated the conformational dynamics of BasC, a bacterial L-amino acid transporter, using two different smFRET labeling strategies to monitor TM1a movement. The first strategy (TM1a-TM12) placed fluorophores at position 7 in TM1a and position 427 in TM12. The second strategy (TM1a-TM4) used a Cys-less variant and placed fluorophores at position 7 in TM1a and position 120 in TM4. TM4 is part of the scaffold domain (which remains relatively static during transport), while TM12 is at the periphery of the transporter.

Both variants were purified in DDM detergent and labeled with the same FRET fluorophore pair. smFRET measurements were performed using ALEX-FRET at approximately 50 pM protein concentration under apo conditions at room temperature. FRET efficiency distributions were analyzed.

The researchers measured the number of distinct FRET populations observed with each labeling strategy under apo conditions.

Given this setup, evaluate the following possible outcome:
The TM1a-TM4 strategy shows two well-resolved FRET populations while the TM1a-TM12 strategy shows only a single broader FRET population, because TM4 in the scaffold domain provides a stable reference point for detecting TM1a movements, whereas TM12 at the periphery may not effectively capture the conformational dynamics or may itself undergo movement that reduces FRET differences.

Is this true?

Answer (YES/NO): NO